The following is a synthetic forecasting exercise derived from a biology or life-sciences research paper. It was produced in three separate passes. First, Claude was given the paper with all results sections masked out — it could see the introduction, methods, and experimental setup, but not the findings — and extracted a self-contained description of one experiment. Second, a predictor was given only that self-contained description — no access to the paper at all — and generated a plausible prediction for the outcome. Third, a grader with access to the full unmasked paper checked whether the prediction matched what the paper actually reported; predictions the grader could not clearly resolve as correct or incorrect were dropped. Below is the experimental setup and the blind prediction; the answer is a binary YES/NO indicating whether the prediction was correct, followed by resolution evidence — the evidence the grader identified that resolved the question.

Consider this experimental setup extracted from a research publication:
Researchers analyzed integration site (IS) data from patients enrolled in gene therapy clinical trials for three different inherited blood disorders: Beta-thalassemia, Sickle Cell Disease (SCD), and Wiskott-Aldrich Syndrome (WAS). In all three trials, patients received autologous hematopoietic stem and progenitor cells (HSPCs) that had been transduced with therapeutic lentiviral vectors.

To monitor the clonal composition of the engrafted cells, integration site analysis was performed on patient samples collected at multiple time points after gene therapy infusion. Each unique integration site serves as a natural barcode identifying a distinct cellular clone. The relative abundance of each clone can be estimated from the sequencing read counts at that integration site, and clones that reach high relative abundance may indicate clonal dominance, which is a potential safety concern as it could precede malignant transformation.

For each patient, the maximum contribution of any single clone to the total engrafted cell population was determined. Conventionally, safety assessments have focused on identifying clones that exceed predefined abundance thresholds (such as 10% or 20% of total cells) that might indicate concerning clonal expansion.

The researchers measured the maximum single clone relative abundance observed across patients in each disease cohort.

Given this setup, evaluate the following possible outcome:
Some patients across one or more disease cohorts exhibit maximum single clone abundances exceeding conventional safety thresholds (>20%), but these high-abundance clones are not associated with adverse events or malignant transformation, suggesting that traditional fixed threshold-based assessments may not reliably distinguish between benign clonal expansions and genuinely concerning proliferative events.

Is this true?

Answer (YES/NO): NO